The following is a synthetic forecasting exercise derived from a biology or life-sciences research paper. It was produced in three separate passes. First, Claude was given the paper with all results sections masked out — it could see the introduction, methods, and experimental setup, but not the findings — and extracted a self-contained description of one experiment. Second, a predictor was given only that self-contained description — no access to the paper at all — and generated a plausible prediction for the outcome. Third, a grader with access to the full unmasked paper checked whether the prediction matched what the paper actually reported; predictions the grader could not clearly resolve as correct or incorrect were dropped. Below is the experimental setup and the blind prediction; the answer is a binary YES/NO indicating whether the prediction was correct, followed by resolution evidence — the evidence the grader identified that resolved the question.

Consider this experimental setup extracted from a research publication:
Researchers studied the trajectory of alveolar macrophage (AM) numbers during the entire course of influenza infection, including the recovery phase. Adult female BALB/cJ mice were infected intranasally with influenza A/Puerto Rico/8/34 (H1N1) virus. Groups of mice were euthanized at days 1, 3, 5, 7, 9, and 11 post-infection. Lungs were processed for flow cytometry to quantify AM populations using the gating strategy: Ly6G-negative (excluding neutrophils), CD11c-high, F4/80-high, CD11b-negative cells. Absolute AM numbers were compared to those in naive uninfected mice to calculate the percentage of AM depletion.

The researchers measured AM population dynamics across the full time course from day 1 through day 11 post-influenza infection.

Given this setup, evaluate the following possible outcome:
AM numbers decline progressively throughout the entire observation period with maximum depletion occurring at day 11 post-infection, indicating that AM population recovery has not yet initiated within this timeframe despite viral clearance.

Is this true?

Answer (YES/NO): NO